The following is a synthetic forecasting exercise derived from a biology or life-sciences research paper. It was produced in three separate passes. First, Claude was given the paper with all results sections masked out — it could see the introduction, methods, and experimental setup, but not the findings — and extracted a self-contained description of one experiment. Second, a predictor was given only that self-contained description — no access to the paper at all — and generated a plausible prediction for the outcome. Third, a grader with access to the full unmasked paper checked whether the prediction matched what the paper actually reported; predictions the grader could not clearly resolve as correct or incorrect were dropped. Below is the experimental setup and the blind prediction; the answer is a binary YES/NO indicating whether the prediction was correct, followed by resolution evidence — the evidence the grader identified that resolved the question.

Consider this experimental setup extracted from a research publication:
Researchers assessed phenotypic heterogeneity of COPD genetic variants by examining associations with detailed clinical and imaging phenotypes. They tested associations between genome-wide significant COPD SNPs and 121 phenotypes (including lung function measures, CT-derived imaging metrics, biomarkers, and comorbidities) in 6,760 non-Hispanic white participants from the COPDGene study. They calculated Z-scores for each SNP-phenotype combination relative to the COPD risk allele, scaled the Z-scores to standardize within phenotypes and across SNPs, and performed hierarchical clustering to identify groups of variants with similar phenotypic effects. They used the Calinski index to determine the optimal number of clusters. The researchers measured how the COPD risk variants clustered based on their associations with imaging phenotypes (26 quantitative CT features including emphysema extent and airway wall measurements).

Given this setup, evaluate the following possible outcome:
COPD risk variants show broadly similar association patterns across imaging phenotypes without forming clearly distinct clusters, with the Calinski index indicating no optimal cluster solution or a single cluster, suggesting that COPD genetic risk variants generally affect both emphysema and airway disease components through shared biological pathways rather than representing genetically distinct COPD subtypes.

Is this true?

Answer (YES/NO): NO